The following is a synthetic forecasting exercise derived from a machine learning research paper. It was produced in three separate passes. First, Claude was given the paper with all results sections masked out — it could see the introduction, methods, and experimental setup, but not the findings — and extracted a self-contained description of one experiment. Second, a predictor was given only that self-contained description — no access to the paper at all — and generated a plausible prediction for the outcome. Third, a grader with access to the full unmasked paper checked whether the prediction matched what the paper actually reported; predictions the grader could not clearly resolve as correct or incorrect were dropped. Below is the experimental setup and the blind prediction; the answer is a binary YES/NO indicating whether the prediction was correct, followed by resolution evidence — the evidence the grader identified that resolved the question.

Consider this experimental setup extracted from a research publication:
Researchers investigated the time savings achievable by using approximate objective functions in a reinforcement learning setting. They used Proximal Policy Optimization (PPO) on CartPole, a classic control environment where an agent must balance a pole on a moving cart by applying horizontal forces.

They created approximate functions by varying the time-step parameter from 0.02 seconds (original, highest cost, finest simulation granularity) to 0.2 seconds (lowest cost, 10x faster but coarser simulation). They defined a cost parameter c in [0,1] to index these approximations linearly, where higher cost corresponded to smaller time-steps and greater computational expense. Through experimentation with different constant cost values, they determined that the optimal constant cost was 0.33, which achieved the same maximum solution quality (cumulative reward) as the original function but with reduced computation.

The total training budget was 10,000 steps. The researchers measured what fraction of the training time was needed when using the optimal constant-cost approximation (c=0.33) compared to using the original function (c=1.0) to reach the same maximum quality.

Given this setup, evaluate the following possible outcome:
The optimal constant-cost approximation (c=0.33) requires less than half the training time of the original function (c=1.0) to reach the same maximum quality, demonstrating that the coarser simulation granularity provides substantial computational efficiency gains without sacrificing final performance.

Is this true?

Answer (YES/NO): YES